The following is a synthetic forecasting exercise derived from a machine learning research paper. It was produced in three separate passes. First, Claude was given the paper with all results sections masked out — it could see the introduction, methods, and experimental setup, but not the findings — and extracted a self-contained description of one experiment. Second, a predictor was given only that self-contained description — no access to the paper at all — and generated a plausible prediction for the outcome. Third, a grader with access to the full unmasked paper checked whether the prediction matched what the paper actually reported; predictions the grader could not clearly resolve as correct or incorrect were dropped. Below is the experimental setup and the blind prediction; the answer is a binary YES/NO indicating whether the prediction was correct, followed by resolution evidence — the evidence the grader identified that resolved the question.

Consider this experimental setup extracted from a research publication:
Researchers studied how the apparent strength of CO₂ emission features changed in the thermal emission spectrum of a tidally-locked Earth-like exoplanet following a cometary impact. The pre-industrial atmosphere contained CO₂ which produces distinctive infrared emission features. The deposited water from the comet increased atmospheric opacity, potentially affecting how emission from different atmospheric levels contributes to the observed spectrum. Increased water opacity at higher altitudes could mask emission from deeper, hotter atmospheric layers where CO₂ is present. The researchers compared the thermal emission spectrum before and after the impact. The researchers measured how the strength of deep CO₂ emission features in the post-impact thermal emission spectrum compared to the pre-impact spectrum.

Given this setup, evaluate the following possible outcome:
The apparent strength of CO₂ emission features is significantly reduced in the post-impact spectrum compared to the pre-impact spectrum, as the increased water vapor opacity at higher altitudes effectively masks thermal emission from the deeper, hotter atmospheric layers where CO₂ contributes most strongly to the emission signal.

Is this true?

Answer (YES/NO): YES